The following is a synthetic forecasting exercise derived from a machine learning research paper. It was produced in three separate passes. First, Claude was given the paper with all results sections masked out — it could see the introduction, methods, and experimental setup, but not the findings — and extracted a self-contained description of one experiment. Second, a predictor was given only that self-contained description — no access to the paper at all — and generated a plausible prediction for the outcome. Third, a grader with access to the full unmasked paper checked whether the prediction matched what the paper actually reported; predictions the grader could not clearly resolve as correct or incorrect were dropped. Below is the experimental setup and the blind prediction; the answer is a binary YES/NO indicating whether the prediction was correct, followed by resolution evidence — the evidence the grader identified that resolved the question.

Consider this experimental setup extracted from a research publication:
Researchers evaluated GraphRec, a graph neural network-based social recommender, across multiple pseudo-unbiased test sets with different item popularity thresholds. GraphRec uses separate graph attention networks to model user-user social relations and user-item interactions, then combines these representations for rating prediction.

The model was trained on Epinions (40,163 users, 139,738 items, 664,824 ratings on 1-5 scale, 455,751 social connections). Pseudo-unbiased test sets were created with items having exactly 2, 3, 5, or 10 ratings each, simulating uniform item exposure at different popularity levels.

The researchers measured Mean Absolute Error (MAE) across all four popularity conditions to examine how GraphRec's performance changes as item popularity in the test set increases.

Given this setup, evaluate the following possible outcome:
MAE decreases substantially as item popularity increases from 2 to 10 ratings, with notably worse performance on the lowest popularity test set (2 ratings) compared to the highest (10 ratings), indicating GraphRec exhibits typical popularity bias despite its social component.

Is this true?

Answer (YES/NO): NO